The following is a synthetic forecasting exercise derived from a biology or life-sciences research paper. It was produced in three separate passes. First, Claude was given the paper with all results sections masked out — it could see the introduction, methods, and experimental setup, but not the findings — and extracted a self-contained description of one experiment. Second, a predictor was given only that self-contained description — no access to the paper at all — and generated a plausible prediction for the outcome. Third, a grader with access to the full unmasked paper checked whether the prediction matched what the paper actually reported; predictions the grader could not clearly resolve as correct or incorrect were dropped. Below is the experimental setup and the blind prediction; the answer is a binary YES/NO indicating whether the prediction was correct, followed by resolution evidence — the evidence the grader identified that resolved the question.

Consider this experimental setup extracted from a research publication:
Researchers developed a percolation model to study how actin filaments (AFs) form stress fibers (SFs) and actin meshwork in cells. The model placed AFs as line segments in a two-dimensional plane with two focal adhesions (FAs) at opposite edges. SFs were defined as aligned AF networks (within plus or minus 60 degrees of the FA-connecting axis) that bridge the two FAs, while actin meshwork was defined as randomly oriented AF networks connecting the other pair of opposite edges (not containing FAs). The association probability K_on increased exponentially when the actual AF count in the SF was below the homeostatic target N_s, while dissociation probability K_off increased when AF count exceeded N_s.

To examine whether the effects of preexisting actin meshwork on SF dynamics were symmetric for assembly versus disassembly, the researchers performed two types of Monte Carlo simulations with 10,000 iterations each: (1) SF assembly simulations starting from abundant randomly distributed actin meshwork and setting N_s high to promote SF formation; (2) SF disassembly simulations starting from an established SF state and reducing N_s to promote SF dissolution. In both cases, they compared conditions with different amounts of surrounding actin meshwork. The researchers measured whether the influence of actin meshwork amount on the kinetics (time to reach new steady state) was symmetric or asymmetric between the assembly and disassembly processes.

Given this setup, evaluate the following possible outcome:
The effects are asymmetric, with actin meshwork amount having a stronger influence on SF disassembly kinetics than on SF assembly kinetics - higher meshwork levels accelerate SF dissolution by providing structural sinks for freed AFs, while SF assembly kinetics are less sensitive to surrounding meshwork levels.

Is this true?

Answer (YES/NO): NO